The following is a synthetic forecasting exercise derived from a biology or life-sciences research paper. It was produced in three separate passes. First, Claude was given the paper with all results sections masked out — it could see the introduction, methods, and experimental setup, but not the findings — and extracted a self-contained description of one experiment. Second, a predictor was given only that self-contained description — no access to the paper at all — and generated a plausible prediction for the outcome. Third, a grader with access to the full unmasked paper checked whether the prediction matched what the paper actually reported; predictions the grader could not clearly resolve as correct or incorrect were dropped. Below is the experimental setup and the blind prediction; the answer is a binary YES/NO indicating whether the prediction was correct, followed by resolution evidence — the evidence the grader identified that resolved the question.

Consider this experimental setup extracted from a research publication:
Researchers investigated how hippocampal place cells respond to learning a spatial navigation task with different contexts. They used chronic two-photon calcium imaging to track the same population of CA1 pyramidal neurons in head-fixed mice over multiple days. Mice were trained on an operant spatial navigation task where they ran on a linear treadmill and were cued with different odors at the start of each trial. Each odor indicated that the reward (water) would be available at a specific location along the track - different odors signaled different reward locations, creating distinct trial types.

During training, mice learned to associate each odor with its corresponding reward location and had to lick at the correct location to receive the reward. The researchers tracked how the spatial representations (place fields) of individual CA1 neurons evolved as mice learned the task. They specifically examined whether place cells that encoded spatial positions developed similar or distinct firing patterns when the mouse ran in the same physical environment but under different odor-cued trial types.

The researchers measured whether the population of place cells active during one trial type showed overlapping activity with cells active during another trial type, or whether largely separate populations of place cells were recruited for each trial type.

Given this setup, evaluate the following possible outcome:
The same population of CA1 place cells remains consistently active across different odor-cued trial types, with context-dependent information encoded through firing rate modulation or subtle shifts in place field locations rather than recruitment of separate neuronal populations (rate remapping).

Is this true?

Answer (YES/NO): NO